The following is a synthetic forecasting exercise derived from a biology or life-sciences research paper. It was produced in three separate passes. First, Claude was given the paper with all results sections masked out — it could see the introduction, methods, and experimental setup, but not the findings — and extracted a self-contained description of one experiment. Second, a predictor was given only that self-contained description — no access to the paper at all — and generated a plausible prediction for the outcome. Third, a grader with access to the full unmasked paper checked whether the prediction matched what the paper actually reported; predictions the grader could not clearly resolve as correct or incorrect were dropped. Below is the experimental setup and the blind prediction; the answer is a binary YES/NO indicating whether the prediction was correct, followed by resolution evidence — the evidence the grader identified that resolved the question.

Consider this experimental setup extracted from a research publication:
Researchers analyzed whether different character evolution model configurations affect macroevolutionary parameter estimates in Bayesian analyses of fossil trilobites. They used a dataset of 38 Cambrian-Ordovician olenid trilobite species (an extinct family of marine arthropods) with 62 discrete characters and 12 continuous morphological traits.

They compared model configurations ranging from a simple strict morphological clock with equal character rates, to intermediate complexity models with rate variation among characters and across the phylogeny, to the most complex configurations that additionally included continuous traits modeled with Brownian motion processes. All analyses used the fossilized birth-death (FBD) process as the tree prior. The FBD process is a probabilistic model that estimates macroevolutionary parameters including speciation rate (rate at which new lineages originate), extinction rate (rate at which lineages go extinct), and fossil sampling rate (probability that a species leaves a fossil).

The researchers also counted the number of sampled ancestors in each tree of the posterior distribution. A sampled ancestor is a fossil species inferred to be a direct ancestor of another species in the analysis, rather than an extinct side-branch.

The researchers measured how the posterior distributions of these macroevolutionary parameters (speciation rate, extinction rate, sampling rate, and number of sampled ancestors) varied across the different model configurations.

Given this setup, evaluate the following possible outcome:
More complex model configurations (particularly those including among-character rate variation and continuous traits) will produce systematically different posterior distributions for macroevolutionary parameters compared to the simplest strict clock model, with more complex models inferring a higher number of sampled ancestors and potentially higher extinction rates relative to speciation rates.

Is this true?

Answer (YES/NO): NO